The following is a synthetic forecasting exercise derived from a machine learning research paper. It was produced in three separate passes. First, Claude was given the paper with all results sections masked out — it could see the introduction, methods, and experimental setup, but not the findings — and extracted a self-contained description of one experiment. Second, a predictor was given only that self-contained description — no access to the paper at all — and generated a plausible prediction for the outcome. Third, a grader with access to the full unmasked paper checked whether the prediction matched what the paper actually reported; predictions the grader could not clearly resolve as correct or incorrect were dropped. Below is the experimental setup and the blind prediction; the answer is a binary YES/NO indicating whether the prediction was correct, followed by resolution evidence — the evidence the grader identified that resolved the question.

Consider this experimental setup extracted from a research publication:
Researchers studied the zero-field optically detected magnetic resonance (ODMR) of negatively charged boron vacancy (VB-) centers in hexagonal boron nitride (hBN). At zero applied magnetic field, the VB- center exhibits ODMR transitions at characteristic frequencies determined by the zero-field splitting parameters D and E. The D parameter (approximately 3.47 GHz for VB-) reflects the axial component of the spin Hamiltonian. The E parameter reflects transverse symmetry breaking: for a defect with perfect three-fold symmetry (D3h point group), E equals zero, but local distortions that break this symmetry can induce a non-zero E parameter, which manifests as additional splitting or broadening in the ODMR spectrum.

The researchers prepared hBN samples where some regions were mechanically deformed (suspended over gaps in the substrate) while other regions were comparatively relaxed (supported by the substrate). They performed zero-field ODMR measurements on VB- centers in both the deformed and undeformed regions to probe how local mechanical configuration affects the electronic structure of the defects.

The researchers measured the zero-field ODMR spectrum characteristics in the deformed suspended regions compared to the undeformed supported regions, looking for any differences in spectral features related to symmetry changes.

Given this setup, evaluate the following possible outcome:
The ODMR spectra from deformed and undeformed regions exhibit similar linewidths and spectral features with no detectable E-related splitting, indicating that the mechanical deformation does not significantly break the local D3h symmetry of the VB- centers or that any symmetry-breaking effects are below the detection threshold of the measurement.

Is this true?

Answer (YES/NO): NO